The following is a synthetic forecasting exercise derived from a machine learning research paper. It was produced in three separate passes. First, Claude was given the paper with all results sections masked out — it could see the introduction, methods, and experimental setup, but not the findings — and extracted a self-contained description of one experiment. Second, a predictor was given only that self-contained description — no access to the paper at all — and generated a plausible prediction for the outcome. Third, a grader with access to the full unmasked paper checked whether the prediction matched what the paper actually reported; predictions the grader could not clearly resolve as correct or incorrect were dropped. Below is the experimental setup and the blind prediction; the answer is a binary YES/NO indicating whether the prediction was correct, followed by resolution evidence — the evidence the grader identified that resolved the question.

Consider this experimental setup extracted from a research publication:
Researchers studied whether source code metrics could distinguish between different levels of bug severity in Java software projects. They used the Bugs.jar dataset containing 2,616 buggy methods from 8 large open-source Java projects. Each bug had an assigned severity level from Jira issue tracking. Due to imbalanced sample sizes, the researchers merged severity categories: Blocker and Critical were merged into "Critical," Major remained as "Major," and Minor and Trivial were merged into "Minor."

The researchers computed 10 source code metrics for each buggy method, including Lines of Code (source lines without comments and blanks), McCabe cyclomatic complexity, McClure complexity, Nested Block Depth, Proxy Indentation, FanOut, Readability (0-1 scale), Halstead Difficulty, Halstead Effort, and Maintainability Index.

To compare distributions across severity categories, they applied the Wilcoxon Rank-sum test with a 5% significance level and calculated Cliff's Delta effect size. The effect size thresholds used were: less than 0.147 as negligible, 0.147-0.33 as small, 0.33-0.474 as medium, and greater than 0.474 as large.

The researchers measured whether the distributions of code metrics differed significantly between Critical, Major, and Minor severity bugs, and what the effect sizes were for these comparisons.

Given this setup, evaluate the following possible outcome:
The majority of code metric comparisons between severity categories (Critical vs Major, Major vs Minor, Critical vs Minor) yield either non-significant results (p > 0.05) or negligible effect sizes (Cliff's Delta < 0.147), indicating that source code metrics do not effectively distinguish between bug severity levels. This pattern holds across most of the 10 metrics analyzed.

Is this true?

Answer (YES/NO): YES